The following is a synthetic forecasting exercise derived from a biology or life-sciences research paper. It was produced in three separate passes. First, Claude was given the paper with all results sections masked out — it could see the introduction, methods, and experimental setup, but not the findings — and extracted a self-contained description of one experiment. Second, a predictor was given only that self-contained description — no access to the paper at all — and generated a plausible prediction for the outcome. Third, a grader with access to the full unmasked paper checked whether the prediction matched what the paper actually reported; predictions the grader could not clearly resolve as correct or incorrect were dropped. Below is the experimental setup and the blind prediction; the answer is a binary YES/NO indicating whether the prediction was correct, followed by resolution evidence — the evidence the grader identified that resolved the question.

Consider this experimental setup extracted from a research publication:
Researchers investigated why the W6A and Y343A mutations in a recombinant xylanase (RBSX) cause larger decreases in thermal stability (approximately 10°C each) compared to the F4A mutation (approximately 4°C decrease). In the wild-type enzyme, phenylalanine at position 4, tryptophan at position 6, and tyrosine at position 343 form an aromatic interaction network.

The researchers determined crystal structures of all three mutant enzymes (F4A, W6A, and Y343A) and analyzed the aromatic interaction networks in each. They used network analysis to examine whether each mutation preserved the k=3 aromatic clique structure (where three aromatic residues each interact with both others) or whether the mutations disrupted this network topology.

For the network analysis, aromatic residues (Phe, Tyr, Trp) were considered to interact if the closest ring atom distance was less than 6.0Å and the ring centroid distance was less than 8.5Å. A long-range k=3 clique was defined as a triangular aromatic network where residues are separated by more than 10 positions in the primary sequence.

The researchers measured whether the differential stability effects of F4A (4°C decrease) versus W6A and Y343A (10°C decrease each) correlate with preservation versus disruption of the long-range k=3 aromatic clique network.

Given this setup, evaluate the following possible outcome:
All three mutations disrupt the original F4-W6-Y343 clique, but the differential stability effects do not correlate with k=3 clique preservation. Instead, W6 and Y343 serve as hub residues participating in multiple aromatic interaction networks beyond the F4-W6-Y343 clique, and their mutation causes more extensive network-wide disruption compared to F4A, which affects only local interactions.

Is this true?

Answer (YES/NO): NO